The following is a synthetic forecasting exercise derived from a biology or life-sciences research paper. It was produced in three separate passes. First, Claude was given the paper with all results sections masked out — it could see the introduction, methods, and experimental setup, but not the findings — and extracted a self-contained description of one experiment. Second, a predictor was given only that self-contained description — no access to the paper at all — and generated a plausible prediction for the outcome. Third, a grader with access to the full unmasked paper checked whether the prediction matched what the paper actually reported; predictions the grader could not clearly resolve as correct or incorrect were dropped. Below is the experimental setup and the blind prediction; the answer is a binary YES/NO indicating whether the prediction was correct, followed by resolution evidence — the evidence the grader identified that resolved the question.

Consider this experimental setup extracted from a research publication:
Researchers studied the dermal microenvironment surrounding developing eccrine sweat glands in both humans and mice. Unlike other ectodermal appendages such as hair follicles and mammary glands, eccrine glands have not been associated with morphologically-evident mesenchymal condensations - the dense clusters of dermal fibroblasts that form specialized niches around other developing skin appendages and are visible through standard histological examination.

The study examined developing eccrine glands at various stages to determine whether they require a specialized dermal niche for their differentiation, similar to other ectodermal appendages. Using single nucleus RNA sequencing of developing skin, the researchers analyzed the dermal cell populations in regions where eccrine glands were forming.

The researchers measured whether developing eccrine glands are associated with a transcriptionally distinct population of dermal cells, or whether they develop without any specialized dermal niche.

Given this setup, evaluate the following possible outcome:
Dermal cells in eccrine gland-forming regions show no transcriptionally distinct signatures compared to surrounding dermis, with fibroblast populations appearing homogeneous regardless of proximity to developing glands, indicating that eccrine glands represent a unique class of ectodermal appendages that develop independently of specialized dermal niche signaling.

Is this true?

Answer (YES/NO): NO